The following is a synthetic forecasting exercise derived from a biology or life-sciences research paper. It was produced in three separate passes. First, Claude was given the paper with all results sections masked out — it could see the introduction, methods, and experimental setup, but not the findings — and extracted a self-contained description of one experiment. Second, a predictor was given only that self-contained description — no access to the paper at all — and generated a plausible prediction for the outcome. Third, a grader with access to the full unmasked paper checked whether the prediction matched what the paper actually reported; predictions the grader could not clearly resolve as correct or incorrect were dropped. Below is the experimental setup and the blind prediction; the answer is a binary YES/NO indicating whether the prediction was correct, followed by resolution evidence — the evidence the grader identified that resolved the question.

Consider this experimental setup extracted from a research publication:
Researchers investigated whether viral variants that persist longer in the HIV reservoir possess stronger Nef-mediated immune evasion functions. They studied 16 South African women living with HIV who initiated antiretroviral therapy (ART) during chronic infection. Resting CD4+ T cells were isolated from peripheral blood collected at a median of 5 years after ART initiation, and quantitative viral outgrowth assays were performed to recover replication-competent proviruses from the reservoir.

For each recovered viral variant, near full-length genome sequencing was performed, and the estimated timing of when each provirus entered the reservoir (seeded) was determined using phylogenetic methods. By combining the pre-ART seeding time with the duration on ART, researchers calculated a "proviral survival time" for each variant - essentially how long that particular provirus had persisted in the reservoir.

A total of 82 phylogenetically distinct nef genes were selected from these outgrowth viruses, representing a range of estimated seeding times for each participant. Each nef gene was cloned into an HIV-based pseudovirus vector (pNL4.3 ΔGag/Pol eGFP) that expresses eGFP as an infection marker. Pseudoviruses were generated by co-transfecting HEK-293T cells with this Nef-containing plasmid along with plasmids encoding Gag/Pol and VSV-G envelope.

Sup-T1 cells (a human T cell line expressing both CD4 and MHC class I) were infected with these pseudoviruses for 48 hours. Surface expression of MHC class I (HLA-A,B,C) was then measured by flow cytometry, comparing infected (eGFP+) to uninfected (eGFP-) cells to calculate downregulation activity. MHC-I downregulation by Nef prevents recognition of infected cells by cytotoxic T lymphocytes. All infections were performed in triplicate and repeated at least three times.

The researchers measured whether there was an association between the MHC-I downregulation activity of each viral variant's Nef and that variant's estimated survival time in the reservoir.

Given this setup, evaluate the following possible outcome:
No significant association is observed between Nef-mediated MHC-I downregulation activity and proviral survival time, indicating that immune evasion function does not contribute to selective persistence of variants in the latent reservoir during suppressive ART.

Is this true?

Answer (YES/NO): YES